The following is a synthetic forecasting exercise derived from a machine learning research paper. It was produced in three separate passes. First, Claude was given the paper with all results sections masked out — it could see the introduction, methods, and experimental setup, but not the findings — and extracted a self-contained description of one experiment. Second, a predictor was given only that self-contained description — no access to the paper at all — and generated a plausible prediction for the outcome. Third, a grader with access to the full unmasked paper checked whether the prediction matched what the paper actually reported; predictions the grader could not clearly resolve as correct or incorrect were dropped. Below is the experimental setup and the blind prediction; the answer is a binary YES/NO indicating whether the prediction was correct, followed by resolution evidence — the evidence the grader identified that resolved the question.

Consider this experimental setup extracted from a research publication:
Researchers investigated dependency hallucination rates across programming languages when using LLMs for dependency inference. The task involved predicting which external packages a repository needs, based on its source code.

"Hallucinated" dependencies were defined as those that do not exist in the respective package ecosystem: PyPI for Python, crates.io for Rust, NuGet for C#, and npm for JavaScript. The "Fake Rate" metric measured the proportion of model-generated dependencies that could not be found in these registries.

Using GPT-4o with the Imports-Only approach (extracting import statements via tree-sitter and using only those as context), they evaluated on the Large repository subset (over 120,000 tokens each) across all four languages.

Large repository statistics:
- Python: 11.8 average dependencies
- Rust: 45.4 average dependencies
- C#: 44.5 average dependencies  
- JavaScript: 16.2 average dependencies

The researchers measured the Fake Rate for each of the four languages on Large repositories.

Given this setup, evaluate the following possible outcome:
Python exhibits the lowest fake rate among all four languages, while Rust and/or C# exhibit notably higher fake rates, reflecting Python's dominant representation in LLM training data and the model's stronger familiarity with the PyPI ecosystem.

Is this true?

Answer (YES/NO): NO